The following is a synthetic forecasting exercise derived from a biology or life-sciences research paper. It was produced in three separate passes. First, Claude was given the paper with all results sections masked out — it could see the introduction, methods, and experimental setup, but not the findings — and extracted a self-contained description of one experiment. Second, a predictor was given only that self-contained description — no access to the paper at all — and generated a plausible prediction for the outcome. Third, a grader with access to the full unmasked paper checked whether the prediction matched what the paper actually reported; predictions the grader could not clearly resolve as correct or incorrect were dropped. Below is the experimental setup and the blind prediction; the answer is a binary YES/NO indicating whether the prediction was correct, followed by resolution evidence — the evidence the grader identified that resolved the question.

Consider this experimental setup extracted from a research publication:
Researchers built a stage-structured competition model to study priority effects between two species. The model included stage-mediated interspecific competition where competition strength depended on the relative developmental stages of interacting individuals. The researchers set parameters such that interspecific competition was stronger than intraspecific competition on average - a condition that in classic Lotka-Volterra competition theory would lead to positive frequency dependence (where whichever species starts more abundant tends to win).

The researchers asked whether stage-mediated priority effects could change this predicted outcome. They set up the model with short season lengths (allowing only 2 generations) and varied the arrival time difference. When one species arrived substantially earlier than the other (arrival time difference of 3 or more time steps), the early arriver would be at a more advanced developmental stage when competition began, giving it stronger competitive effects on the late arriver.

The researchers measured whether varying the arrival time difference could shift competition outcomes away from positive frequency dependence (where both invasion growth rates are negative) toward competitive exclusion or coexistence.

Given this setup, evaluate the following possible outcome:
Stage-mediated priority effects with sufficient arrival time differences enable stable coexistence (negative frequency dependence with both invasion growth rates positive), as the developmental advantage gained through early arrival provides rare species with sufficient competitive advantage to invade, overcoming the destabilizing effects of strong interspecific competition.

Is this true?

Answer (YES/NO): NO